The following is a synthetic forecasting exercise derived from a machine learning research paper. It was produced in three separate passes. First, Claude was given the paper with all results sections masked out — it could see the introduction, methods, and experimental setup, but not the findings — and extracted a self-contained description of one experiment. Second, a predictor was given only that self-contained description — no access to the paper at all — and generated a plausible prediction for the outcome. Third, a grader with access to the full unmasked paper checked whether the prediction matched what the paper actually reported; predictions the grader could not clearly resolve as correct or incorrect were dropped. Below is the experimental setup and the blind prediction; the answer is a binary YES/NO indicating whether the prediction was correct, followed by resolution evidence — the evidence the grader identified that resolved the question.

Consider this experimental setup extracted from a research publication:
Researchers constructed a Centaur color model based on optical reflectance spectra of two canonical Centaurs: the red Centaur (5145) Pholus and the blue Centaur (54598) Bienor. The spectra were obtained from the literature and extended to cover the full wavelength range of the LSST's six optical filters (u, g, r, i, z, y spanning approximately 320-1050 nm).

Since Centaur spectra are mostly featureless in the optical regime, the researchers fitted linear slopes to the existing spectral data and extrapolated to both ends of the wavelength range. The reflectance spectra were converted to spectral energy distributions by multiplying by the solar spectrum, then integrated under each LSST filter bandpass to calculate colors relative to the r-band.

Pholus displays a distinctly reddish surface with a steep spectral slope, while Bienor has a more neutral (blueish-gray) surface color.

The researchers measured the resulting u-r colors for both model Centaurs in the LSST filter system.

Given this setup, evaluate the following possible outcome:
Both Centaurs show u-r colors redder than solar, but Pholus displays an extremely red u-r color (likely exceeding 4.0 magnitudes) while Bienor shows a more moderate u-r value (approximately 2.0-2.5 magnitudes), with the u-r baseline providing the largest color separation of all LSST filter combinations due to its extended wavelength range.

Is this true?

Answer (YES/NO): NO